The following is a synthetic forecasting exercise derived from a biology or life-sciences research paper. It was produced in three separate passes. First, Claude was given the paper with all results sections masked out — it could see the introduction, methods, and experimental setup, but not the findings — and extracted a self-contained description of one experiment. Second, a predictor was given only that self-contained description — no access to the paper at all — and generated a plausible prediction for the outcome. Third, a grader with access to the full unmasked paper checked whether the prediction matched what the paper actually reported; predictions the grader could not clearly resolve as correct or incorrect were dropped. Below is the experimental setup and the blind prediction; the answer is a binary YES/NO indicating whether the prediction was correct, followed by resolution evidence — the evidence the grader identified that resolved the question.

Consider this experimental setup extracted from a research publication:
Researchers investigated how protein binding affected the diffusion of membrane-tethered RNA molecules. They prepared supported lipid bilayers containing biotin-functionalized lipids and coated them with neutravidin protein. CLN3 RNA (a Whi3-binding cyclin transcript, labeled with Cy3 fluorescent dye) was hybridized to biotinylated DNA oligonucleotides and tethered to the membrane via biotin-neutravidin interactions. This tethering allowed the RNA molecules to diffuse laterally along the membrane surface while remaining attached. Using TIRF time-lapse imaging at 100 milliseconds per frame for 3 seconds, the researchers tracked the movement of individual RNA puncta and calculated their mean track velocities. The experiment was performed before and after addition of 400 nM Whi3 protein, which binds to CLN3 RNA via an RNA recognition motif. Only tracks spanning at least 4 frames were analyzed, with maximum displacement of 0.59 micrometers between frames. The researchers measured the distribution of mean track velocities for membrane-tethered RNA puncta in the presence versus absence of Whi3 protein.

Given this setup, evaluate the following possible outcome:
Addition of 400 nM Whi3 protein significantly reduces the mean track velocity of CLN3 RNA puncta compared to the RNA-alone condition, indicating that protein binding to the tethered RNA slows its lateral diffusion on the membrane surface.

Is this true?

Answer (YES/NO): YES